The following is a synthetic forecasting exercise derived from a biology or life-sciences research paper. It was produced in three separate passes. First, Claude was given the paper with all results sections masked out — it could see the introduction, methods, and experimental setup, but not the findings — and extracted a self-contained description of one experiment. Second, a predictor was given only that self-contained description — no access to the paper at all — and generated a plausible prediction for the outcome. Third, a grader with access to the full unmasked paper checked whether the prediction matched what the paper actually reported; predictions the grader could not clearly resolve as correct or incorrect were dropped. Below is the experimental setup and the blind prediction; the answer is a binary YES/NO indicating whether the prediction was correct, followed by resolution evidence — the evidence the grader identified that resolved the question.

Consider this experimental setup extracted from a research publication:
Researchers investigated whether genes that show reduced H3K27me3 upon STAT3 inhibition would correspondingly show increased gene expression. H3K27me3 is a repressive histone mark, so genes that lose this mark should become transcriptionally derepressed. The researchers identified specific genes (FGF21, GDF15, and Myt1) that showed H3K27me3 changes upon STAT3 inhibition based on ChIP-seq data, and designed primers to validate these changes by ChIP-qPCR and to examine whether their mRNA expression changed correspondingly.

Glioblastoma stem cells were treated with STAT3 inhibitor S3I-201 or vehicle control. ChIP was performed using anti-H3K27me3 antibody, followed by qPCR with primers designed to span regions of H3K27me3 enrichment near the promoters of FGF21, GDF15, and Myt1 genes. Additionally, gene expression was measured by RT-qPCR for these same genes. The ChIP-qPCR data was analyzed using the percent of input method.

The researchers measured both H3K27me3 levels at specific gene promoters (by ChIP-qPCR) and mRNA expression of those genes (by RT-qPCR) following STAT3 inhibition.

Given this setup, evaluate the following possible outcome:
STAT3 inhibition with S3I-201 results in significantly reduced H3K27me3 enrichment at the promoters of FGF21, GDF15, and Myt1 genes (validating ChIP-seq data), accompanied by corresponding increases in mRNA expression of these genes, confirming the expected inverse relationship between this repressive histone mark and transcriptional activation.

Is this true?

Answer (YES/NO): NO